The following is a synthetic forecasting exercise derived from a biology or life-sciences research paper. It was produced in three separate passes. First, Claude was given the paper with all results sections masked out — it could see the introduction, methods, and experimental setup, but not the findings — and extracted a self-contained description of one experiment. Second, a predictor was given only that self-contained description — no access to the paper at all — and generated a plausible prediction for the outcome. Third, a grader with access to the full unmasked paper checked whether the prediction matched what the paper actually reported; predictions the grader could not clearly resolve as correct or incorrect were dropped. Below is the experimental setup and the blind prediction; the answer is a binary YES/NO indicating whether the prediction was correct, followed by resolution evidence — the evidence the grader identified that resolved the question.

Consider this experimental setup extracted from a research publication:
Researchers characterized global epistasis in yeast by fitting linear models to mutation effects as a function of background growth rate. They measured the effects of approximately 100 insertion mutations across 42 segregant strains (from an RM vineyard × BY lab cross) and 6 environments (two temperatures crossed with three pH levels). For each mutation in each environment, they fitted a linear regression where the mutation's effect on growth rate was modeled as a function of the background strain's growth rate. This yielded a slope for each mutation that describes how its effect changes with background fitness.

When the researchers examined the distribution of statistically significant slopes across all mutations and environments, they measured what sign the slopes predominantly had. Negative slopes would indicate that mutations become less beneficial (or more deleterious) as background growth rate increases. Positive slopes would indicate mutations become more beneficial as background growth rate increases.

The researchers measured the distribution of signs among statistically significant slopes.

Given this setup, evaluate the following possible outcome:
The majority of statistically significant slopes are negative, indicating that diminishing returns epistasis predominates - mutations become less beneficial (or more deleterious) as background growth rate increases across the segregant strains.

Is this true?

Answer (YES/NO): YES